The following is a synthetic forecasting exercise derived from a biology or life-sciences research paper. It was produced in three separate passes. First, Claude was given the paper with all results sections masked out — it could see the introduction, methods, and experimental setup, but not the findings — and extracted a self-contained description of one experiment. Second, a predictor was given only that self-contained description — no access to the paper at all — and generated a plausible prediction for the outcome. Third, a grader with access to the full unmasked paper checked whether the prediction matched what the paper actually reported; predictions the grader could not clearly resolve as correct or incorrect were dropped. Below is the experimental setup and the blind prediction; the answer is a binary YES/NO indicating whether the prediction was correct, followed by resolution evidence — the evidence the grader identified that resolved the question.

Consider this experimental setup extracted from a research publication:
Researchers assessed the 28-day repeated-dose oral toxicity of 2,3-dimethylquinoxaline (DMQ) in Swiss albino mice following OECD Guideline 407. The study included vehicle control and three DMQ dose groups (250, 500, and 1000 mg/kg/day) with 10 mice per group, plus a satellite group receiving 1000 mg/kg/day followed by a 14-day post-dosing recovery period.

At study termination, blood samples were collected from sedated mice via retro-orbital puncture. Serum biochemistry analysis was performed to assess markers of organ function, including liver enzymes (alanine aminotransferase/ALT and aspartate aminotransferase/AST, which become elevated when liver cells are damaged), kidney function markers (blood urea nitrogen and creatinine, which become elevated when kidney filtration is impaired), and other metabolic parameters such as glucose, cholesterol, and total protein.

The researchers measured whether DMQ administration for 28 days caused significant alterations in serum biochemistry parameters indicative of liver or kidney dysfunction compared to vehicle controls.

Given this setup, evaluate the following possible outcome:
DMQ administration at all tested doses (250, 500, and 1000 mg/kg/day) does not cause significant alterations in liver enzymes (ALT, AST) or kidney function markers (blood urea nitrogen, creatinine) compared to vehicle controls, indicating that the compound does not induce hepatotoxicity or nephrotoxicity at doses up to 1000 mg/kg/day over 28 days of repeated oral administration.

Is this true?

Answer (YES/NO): NO